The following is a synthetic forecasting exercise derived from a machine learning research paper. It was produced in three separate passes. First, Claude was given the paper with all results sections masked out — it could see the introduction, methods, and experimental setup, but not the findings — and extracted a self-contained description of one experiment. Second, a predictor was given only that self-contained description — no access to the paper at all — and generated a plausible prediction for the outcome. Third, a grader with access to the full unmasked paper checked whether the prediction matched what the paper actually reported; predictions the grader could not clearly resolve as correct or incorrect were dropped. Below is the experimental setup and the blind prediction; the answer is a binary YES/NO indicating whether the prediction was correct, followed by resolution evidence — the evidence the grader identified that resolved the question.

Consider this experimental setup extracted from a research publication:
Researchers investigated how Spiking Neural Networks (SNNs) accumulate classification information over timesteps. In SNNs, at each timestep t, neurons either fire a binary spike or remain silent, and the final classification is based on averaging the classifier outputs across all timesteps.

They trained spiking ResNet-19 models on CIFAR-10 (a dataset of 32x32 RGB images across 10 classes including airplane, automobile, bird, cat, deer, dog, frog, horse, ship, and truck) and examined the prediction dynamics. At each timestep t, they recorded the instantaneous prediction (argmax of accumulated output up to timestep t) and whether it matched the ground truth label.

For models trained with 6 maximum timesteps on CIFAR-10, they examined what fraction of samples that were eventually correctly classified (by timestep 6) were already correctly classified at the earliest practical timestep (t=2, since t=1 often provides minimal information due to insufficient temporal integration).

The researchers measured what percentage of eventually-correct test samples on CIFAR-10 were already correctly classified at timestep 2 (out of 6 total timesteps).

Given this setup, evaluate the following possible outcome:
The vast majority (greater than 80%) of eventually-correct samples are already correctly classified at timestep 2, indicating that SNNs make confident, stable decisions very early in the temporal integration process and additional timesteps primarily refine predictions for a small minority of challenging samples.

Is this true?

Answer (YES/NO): YES